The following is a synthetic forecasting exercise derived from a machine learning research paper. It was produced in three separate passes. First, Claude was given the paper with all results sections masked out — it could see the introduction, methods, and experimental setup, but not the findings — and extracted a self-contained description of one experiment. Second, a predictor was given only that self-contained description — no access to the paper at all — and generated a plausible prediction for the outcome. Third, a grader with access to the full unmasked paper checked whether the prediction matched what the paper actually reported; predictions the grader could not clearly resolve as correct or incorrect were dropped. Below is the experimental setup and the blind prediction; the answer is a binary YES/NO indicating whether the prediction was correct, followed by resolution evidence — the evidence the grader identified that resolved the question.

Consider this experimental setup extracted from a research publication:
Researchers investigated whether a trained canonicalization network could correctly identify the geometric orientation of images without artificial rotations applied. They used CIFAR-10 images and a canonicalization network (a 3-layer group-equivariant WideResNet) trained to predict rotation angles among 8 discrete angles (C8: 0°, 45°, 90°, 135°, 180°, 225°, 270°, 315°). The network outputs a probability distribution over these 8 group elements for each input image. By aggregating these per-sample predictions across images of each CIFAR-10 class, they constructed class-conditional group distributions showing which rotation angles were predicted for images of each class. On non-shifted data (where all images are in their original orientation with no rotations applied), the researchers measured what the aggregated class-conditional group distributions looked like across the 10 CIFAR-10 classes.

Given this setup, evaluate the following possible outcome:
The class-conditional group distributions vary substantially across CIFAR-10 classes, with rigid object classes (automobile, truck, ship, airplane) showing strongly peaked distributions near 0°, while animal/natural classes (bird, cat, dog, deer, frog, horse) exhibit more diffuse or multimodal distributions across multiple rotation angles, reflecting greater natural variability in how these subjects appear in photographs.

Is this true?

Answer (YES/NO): NO